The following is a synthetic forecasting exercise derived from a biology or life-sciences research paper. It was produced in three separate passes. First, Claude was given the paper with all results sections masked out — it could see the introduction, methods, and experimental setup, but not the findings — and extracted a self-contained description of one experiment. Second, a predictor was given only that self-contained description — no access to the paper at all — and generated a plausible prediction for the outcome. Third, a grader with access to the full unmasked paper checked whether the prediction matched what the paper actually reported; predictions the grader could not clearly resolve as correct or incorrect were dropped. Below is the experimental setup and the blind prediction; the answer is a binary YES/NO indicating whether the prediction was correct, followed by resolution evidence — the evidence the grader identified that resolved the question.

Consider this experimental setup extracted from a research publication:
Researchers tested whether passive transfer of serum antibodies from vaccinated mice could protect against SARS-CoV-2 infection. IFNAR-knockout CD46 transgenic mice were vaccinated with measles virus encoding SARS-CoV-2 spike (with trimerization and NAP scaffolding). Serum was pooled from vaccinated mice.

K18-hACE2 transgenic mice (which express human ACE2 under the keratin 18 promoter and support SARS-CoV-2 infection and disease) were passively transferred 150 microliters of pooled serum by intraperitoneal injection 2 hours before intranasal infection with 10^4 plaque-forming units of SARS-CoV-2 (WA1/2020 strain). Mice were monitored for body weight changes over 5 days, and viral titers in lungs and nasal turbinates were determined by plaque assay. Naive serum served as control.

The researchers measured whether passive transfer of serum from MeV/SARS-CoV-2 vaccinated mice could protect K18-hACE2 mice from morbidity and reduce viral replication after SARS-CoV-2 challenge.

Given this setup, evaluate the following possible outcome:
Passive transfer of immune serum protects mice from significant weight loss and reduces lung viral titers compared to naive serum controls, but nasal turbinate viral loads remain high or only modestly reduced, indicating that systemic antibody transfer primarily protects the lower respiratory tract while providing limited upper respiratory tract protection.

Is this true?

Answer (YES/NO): NO